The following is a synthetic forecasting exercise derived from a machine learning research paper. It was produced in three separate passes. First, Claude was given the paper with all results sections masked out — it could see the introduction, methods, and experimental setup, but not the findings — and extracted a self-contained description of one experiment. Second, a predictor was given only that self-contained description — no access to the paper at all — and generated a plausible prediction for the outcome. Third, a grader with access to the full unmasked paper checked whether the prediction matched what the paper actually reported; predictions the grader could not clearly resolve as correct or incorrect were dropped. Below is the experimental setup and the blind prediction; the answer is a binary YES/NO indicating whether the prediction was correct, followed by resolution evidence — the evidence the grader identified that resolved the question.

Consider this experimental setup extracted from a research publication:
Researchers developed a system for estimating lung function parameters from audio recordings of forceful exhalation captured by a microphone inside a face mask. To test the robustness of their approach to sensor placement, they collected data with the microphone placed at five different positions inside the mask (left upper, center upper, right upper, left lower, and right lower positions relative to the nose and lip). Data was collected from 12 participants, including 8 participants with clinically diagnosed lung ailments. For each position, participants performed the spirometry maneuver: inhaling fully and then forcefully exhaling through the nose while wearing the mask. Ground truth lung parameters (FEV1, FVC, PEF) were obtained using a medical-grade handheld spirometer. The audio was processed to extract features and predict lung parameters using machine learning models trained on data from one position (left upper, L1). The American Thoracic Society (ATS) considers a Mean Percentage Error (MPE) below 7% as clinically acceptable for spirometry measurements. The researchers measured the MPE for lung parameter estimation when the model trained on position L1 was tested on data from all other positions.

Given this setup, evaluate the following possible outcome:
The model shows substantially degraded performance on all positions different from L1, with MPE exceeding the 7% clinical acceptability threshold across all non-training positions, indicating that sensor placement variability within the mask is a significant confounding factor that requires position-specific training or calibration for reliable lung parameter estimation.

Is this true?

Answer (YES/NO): NO